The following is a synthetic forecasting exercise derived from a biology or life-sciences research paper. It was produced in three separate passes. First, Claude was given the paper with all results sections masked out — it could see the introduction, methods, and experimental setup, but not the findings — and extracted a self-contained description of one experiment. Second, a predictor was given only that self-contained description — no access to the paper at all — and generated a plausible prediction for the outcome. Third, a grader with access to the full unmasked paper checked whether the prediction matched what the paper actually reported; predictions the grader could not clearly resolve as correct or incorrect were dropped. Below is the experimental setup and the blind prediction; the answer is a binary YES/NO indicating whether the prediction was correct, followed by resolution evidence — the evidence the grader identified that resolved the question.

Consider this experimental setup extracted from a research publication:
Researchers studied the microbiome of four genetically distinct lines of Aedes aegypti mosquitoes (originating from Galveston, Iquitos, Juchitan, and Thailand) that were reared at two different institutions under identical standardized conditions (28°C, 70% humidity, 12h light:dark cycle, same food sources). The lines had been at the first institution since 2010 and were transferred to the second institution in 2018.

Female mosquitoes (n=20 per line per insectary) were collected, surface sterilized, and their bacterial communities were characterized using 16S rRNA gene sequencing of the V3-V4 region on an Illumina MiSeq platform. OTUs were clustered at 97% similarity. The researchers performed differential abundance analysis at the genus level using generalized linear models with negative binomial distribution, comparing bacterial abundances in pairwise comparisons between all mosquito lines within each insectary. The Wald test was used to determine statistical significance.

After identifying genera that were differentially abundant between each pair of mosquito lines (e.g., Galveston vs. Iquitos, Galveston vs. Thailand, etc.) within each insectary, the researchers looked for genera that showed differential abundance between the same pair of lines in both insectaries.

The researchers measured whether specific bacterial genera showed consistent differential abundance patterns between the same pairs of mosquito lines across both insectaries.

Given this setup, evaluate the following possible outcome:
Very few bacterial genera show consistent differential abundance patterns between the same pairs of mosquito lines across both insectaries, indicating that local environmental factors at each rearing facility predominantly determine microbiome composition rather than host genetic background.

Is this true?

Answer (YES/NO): NO